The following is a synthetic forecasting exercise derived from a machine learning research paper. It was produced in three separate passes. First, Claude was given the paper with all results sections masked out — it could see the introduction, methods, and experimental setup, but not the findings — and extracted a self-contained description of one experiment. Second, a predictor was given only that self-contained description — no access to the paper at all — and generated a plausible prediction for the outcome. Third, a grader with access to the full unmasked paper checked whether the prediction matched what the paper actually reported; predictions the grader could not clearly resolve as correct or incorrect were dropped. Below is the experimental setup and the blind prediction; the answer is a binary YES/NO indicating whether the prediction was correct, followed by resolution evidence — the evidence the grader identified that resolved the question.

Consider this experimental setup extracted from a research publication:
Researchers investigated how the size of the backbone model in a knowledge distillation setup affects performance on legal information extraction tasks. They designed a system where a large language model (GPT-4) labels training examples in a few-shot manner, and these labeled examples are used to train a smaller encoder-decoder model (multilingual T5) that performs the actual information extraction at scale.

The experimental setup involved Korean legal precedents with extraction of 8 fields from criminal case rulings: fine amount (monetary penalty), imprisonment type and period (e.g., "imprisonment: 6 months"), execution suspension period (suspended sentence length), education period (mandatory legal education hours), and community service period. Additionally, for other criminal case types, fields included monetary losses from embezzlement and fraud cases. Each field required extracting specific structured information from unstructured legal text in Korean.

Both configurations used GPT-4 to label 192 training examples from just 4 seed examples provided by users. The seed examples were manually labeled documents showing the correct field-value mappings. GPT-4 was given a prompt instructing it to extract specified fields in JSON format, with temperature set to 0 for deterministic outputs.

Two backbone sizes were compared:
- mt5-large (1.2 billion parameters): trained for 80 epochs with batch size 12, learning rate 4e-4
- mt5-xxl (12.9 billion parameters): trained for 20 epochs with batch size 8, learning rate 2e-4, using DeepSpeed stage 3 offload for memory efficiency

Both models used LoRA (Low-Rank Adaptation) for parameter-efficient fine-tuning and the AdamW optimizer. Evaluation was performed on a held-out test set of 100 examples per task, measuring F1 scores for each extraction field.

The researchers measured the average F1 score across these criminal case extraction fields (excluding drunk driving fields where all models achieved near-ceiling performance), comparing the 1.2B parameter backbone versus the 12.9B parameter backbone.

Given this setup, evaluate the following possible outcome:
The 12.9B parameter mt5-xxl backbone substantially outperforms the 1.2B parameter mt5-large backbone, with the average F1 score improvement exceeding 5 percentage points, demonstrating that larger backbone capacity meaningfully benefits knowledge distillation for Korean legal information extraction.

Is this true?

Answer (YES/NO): NO